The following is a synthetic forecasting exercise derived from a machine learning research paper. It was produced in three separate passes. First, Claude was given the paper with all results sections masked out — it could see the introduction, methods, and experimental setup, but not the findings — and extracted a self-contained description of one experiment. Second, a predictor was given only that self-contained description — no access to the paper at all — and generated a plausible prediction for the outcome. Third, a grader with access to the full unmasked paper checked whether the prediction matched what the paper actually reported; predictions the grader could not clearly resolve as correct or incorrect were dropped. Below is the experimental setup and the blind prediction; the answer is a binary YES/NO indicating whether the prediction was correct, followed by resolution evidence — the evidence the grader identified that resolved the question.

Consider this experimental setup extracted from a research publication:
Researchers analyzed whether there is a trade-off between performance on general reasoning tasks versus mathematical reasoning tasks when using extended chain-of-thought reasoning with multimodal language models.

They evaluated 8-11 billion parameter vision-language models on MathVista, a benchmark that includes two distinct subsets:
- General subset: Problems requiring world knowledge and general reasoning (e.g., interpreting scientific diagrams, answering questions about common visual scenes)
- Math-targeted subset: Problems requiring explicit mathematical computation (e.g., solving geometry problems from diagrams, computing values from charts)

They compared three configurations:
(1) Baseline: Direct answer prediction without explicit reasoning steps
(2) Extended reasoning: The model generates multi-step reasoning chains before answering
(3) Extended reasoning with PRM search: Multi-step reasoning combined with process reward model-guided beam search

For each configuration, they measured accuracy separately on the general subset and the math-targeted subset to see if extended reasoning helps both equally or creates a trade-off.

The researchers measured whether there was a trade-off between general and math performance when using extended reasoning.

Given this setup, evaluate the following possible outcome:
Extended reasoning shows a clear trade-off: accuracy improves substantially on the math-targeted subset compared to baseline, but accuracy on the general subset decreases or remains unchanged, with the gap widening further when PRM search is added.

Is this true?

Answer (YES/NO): NO